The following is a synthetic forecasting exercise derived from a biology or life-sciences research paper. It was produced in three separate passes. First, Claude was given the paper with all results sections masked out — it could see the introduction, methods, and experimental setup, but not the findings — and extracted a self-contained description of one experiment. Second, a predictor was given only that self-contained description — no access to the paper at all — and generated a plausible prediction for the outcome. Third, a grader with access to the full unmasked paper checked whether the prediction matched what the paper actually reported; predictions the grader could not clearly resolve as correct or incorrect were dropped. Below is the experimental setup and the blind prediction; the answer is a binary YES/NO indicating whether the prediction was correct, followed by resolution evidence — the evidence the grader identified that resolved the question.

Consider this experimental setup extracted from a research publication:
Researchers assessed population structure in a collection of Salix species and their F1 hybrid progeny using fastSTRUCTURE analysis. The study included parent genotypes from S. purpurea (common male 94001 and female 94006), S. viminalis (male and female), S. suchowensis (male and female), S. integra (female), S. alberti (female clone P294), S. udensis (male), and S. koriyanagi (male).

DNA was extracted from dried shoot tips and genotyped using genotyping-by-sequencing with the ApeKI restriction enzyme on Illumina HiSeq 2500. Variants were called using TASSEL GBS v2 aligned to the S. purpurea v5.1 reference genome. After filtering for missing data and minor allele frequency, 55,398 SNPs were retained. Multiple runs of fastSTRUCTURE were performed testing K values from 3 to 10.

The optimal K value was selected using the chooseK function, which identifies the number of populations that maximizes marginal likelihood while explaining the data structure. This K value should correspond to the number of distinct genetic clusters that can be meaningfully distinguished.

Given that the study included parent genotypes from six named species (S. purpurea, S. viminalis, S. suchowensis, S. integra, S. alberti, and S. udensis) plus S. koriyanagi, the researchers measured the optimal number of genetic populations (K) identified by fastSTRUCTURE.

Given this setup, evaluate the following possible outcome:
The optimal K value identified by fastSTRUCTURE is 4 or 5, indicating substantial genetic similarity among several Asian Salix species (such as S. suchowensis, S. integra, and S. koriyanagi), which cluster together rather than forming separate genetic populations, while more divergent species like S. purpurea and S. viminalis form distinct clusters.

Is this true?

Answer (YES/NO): NO